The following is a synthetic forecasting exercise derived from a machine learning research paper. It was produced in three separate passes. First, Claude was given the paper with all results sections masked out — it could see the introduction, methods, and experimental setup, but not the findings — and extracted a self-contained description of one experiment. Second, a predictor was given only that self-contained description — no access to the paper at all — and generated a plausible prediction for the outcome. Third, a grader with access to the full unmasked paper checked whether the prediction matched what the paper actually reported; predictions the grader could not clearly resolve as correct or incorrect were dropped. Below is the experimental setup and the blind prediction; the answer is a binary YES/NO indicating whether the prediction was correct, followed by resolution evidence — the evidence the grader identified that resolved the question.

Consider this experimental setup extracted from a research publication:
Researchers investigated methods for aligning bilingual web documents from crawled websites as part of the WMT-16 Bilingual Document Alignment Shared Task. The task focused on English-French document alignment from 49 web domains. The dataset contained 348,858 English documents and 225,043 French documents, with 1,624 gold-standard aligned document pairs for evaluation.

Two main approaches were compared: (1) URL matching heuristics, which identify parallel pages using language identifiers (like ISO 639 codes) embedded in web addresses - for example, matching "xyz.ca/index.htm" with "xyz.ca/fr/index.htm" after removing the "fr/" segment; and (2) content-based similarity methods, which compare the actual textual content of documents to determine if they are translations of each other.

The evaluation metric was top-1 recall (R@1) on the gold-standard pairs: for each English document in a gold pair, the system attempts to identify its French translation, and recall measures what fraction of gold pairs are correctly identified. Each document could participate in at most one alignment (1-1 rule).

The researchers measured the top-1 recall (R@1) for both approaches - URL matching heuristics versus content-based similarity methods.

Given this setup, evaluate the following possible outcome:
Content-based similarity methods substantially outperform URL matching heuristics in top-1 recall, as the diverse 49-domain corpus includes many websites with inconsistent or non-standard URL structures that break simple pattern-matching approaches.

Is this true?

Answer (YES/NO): YES